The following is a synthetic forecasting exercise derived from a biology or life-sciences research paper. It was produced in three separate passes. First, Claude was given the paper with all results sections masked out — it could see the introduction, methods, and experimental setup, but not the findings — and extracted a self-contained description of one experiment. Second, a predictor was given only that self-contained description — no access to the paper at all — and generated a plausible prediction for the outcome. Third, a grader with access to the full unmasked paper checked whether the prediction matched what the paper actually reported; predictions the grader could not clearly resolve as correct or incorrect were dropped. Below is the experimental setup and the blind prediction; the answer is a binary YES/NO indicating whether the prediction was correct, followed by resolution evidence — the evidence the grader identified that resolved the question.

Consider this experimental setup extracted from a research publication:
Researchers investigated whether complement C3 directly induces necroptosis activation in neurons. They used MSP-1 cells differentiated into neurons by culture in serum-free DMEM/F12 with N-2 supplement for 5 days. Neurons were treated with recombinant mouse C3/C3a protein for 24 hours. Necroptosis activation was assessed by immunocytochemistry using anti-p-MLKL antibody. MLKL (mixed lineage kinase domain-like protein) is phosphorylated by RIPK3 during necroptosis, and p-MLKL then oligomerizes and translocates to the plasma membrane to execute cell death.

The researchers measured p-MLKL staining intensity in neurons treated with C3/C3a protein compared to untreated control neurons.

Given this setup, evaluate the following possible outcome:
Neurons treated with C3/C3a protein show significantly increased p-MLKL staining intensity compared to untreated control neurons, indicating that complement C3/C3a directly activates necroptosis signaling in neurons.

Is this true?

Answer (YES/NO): YES